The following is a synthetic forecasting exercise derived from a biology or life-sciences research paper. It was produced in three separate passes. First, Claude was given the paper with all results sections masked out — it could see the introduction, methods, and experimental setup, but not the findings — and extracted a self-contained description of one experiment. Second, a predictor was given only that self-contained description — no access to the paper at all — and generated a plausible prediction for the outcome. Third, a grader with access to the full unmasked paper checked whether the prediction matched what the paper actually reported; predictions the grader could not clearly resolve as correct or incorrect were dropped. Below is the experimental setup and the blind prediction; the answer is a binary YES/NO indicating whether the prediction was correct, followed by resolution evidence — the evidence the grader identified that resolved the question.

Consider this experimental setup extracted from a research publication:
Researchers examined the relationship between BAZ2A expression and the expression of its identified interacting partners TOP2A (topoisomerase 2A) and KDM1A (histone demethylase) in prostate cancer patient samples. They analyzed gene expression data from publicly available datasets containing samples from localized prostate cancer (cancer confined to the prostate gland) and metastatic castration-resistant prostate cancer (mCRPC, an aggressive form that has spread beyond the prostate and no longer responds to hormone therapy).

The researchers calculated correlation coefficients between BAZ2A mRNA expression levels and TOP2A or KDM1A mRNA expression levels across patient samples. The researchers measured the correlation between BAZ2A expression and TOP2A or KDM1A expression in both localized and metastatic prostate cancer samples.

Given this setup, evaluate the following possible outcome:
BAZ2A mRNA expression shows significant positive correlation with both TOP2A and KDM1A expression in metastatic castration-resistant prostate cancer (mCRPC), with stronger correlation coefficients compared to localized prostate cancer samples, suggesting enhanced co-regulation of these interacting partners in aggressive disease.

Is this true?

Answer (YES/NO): NO